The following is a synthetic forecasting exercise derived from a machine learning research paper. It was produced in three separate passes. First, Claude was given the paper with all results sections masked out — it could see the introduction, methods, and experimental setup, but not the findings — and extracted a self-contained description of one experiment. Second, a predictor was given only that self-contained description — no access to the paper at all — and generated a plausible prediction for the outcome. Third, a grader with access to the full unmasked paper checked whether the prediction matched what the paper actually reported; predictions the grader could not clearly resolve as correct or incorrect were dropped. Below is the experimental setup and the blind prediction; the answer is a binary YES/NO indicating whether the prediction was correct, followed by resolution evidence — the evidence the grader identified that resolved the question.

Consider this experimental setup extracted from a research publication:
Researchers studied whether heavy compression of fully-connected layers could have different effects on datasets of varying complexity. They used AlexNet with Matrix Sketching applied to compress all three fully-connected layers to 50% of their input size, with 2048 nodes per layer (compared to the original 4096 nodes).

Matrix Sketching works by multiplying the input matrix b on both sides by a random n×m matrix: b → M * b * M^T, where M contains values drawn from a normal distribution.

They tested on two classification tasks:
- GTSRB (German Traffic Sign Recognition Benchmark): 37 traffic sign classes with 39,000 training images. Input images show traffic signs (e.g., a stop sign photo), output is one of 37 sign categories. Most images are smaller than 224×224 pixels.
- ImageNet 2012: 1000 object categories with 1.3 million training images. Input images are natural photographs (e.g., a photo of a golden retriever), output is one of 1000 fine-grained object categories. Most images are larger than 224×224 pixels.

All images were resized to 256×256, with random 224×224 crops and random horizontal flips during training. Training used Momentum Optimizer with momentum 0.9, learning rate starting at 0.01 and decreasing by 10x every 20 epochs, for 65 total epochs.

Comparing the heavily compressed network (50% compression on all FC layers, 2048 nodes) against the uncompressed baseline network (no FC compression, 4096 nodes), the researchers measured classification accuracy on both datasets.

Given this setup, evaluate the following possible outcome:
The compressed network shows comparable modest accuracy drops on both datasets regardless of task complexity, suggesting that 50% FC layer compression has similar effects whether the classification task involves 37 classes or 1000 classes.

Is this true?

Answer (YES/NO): NO